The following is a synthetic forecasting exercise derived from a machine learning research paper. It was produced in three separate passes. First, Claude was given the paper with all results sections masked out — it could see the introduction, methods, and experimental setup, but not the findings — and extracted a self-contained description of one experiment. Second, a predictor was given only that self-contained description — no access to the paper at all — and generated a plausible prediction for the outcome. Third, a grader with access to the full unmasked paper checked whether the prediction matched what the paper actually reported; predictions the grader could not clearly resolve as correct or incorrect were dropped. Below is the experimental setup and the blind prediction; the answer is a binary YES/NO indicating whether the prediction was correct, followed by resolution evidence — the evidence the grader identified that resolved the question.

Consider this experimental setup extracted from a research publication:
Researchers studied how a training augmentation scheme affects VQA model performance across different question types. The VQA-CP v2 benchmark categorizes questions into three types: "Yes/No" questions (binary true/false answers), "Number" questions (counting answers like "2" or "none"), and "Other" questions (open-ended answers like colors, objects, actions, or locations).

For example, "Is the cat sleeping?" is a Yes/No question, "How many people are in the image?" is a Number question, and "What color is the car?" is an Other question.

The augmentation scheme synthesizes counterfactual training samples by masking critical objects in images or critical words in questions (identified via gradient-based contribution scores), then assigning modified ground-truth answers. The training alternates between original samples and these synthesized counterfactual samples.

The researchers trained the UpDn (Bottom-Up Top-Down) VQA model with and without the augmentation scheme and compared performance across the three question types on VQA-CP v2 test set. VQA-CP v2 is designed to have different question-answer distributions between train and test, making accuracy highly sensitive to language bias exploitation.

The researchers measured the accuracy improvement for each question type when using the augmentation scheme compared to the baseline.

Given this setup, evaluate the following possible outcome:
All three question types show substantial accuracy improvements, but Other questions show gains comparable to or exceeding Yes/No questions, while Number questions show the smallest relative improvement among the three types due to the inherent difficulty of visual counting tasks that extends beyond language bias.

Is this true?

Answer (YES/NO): NO